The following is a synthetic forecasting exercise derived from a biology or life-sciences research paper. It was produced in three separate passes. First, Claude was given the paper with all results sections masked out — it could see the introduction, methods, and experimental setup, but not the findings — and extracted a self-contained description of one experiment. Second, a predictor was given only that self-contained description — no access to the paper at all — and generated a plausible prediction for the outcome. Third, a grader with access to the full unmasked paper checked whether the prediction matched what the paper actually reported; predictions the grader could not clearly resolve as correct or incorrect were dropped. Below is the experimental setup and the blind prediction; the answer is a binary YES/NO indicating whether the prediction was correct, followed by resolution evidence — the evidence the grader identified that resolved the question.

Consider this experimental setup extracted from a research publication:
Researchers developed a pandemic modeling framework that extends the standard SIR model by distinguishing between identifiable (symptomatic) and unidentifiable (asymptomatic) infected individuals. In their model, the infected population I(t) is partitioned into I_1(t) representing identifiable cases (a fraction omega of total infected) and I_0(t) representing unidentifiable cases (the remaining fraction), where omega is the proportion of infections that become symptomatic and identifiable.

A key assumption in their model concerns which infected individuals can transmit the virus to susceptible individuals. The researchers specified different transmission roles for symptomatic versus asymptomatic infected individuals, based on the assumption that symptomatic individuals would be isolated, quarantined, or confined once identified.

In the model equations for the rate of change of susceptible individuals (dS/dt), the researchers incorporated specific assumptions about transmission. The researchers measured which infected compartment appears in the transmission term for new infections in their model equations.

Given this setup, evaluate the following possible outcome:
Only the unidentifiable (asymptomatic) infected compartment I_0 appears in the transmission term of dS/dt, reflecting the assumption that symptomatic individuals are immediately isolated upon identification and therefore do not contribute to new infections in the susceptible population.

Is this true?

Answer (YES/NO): YES